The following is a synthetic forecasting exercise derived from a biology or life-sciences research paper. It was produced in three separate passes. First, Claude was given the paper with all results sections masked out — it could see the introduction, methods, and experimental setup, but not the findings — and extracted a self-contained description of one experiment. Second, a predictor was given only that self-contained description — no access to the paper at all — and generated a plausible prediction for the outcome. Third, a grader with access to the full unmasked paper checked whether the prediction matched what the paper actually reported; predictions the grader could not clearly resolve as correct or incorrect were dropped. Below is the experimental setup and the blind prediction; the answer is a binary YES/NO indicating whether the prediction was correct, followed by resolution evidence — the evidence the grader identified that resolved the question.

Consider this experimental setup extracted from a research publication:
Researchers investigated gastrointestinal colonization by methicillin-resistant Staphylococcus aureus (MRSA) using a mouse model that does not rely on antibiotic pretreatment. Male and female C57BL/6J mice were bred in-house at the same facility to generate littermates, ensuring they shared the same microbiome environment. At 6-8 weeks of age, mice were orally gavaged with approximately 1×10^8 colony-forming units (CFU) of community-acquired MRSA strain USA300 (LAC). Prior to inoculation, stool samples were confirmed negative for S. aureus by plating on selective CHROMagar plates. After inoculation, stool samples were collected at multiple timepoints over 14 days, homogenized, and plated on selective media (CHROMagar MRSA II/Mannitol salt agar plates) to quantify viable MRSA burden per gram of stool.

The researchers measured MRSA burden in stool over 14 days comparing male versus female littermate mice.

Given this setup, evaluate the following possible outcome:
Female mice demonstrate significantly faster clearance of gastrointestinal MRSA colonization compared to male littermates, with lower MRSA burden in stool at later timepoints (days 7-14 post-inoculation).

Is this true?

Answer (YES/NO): YES